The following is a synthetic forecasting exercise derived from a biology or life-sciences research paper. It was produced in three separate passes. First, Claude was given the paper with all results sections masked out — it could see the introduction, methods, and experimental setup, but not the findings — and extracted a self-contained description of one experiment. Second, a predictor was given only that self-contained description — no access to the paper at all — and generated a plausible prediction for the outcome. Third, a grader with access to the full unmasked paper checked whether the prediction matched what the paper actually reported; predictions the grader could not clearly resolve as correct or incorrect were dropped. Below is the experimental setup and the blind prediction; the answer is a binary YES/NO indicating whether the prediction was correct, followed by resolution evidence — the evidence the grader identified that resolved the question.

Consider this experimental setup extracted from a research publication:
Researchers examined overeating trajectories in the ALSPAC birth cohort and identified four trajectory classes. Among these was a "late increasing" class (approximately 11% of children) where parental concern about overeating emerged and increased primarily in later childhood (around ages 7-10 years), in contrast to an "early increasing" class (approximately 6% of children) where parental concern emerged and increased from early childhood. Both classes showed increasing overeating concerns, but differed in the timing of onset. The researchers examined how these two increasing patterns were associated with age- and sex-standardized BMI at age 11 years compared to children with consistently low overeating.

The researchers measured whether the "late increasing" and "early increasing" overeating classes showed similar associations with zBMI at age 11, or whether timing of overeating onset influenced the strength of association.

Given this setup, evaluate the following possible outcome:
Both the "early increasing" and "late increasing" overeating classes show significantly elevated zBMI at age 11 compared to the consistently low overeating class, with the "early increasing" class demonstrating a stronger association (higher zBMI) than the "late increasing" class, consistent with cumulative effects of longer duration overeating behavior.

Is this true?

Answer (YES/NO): NO